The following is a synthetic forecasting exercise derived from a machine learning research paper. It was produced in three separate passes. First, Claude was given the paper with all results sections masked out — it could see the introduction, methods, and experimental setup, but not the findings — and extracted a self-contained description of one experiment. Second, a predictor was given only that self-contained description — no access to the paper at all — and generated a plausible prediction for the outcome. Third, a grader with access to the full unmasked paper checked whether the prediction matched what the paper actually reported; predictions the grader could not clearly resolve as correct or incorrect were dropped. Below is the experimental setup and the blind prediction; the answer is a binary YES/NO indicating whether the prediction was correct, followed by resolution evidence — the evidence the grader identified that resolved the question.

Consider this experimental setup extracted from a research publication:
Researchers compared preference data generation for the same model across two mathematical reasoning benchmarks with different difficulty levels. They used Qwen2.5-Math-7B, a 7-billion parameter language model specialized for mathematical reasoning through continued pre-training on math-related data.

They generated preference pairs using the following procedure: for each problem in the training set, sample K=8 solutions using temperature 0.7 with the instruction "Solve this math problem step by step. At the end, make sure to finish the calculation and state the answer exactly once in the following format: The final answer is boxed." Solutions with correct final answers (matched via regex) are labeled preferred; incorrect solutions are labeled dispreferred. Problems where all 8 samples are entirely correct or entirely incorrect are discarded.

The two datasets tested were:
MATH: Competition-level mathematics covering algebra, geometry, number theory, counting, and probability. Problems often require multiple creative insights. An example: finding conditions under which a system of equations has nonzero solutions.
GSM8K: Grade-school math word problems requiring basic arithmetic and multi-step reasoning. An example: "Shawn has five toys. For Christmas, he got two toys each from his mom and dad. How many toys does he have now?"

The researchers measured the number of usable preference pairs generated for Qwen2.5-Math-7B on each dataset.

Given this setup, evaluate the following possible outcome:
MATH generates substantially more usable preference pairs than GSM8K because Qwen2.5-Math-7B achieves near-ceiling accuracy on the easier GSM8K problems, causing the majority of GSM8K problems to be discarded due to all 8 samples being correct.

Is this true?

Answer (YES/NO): YES